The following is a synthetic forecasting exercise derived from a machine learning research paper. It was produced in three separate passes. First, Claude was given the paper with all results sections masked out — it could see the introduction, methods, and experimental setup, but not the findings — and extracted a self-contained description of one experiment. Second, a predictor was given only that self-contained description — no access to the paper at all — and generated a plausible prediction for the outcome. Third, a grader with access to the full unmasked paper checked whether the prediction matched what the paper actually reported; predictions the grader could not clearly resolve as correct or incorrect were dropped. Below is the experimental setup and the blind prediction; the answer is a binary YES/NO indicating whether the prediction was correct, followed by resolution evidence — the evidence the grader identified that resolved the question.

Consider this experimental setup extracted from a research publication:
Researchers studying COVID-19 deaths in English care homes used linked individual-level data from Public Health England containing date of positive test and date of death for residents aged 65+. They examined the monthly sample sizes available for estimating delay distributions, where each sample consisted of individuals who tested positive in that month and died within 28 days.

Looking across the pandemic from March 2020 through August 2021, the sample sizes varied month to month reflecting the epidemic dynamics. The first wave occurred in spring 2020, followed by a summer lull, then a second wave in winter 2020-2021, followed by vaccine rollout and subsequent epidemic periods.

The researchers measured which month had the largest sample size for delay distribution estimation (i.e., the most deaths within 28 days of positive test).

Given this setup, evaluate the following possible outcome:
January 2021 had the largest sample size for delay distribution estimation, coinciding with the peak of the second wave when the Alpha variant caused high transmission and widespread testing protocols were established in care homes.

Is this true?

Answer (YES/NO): YES